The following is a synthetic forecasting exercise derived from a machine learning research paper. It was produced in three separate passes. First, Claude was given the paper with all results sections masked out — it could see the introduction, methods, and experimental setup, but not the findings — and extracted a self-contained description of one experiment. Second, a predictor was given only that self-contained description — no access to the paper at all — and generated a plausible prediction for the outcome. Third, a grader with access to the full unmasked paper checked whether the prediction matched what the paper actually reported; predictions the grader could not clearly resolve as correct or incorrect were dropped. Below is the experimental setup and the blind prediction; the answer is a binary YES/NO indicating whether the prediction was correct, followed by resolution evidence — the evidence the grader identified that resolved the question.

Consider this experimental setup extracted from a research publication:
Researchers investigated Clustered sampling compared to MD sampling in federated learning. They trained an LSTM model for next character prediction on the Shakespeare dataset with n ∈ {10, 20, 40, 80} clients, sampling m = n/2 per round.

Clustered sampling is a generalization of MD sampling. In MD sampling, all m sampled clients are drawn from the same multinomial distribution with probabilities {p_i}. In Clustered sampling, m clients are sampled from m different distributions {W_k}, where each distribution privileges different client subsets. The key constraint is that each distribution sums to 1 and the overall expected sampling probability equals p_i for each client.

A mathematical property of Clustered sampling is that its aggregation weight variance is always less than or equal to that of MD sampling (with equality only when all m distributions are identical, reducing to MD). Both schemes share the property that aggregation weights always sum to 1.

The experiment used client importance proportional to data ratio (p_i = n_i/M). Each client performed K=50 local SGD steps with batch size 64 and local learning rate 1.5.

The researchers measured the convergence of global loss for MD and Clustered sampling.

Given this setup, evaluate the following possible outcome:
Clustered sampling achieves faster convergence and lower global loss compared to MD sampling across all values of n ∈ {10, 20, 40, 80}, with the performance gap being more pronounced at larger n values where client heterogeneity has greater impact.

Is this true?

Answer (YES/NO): NO